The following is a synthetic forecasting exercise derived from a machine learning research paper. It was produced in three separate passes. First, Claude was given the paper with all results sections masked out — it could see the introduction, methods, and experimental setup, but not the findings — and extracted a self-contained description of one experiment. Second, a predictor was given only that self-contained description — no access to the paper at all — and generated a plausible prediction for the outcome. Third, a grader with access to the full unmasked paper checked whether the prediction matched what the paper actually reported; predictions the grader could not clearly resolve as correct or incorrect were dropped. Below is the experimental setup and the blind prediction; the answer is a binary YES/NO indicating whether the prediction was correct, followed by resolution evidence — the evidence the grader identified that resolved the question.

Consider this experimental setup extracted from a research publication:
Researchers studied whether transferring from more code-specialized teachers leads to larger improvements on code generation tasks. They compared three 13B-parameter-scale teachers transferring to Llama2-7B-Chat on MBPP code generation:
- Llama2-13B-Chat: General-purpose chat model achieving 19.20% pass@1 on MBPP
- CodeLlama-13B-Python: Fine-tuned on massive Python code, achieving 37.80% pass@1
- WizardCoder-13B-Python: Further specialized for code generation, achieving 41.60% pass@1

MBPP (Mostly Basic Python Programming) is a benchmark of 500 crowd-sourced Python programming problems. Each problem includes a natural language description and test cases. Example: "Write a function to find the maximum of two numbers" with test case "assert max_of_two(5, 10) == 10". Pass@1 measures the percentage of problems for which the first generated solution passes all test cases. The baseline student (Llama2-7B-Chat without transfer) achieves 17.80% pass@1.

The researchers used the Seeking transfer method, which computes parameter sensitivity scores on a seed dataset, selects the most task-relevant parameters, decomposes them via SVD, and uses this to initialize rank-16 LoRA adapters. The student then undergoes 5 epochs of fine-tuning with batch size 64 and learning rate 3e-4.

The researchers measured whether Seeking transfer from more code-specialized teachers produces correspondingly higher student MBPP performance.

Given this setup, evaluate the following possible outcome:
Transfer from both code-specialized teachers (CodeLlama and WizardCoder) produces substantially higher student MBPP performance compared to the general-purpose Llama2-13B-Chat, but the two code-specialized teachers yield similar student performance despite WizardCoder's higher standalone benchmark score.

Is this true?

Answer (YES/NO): NO